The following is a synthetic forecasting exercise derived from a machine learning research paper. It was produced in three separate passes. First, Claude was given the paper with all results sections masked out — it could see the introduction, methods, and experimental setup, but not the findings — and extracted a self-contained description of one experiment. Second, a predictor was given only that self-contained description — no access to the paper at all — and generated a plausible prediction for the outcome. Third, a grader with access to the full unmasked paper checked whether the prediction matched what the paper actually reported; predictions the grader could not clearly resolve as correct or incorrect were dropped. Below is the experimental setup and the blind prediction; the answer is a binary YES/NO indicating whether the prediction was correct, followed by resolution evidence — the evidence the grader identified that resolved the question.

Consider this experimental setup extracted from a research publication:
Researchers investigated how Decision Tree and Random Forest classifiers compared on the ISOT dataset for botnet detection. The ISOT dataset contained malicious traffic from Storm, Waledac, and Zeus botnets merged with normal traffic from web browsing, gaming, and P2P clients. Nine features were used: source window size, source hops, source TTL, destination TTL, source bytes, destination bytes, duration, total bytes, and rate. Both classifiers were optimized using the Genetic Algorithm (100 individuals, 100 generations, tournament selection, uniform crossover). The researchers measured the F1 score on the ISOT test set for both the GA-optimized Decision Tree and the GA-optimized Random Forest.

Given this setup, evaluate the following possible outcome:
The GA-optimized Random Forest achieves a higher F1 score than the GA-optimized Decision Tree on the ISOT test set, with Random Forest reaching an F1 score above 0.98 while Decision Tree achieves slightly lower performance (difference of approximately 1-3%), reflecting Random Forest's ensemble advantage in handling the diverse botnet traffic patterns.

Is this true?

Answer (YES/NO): NO